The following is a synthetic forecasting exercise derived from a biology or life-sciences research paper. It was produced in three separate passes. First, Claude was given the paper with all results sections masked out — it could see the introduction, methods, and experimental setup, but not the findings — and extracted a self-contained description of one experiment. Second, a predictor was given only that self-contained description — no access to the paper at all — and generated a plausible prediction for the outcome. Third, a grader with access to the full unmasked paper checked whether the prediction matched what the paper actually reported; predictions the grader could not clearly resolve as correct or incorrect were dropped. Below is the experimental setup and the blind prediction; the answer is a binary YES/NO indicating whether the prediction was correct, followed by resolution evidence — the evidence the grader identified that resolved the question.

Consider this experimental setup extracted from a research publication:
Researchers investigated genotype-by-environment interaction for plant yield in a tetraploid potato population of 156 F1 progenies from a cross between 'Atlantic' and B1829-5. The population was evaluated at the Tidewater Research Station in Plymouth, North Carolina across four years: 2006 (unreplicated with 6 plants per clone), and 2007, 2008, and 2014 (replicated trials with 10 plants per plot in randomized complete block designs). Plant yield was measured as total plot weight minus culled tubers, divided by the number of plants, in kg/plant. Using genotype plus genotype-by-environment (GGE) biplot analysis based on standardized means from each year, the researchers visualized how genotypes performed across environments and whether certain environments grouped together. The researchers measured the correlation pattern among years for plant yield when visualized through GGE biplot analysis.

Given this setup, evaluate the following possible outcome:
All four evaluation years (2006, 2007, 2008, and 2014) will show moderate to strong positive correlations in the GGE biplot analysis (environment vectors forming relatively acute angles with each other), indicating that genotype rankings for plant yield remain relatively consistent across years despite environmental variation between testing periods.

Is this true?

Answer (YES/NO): YES